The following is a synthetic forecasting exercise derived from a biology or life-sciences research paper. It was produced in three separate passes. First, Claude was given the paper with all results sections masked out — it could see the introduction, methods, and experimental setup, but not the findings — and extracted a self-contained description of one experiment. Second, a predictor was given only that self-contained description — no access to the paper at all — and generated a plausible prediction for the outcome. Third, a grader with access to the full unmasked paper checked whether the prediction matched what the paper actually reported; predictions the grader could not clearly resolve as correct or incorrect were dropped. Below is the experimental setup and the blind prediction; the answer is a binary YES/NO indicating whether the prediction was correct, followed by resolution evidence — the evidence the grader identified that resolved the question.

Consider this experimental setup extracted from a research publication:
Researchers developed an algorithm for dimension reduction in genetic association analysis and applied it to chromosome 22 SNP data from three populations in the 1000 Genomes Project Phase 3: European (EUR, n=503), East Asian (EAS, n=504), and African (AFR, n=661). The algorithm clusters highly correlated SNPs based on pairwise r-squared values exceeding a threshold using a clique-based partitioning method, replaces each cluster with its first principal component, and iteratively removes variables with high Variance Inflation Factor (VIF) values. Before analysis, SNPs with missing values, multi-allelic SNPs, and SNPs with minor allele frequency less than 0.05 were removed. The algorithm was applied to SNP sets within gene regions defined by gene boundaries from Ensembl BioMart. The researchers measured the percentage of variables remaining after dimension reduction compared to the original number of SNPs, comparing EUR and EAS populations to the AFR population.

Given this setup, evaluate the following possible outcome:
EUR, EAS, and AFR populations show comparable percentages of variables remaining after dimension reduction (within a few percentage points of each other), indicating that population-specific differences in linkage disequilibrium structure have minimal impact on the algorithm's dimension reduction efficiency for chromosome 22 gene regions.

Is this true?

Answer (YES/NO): NO